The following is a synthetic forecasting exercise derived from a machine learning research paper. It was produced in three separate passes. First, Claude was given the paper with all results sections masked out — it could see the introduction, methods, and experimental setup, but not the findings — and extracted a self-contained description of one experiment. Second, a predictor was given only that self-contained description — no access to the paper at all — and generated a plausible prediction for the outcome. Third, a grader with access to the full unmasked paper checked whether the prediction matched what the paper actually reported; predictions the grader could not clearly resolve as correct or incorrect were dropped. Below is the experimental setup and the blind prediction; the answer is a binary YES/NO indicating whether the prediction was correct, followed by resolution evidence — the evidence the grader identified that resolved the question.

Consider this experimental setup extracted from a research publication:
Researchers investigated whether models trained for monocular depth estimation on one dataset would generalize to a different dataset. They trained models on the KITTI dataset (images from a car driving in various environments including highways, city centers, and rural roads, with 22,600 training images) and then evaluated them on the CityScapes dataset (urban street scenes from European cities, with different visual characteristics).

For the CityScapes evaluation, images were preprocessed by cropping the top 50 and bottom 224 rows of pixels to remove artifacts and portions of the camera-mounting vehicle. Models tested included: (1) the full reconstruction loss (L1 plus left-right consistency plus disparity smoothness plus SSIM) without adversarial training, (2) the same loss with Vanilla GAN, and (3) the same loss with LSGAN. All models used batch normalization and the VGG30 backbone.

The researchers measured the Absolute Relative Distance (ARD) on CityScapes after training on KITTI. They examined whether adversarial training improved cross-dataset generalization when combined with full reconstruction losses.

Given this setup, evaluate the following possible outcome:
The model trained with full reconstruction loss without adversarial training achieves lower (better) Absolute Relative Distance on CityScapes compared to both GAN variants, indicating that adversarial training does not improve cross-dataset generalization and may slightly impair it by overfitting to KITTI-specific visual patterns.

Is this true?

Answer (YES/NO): YES